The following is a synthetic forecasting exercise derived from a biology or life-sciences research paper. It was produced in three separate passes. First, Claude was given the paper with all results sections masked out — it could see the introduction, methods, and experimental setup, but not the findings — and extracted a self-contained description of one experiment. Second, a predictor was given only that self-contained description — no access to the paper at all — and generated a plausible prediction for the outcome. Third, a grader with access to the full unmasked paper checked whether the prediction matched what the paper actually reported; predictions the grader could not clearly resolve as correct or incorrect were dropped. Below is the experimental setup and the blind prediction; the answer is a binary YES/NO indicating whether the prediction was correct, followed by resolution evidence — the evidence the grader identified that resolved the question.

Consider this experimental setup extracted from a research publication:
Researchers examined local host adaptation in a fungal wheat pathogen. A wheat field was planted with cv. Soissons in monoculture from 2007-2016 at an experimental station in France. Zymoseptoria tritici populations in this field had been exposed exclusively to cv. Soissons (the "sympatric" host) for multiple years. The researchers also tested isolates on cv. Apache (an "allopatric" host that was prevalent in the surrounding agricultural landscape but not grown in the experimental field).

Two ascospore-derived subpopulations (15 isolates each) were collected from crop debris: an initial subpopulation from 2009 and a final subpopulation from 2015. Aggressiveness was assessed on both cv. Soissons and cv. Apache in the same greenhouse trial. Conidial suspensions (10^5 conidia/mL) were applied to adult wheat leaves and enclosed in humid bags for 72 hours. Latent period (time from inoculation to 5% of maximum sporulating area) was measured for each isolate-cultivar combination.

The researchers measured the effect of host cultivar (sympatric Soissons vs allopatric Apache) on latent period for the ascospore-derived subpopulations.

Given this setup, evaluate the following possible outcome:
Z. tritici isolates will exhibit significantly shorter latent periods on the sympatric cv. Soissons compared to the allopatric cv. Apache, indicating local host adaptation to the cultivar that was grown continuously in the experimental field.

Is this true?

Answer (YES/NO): YES